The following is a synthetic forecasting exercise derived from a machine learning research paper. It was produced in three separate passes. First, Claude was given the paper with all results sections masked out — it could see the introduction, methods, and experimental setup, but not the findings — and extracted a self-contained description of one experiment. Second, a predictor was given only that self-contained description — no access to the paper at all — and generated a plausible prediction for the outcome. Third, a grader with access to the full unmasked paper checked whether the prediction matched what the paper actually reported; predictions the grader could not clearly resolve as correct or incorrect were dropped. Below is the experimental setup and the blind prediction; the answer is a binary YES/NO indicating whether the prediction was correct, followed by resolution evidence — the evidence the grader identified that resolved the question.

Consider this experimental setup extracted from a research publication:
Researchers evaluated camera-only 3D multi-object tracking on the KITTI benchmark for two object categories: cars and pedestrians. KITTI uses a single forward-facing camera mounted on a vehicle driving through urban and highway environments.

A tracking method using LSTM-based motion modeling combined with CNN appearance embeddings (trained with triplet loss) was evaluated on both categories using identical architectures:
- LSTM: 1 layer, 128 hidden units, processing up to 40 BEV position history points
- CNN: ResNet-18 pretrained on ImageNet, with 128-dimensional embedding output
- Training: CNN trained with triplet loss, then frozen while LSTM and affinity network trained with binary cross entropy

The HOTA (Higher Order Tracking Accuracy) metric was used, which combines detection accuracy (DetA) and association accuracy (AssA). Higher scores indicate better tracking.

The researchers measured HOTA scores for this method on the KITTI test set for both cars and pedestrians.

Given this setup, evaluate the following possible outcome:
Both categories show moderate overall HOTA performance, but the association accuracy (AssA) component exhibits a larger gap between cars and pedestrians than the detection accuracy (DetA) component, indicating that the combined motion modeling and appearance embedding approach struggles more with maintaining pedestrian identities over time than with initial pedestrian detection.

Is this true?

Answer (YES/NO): NO